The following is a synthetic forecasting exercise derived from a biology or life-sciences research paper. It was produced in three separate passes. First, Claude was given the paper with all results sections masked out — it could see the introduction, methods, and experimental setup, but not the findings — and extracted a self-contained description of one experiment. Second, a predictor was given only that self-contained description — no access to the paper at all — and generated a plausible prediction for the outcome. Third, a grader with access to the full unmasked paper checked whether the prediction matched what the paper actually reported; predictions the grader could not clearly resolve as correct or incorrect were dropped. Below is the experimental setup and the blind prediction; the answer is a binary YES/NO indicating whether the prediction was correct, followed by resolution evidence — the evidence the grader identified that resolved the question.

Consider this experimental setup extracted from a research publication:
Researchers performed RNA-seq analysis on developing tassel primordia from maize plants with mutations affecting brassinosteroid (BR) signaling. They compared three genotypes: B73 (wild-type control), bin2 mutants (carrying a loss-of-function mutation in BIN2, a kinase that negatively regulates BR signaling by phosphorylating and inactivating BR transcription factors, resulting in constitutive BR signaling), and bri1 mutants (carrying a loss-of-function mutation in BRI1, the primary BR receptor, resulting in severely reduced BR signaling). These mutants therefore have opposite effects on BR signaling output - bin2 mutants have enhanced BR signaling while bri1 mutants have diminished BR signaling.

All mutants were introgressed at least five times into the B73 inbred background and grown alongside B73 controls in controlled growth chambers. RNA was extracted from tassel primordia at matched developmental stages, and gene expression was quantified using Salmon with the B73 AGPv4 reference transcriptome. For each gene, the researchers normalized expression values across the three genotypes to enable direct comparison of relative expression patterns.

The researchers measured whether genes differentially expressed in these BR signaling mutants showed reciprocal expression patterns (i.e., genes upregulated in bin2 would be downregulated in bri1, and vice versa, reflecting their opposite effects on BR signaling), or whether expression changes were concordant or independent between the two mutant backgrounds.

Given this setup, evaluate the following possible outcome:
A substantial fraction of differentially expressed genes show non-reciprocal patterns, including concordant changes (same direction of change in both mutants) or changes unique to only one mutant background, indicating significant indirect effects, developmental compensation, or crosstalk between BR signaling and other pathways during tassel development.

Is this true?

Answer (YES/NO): YES